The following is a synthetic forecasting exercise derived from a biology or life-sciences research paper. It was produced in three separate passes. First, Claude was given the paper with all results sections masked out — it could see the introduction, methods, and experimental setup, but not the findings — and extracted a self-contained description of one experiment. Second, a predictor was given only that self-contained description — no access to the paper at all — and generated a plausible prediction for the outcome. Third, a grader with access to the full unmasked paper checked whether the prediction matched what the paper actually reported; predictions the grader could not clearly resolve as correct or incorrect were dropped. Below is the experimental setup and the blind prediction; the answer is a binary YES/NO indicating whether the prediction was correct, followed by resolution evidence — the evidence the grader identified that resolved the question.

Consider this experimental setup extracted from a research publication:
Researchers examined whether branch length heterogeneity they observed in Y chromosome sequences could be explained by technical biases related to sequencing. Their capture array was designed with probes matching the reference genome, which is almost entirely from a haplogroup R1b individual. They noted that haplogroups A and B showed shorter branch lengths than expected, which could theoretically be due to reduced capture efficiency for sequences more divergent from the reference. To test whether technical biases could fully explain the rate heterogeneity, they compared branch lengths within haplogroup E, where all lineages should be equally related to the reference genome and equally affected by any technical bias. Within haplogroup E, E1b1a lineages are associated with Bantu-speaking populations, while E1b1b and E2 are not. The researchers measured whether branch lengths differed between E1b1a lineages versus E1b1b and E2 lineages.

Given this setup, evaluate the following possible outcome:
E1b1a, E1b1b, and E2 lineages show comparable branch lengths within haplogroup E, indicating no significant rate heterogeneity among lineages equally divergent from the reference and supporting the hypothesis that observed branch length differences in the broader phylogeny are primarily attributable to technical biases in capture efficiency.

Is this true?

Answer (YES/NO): NO